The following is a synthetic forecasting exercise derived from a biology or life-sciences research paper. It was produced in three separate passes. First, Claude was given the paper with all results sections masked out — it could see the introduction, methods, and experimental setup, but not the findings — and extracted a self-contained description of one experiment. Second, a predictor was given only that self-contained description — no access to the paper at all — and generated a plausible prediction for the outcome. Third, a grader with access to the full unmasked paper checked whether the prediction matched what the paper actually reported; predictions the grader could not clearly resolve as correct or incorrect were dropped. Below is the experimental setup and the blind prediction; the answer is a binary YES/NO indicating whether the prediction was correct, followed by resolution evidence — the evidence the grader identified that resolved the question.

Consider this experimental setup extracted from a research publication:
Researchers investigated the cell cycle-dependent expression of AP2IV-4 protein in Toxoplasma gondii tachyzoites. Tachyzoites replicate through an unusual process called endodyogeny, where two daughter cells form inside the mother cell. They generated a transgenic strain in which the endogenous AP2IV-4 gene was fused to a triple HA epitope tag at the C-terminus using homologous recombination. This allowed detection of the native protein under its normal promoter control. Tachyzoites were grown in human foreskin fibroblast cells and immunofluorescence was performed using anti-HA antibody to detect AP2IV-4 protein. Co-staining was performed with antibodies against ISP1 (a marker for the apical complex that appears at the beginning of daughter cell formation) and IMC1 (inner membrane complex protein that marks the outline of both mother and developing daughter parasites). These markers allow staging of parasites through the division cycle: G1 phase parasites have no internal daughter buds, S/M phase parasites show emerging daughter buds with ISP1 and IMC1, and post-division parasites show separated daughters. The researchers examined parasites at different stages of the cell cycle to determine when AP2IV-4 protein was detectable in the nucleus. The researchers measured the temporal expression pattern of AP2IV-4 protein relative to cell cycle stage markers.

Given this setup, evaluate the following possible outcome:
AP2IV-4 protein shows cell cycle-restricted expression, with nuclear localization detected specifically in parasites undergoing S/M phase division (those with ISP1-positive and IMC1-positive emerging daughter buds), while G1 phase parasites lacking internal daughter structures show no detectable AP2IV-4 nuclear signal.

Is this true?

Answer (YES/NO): NO